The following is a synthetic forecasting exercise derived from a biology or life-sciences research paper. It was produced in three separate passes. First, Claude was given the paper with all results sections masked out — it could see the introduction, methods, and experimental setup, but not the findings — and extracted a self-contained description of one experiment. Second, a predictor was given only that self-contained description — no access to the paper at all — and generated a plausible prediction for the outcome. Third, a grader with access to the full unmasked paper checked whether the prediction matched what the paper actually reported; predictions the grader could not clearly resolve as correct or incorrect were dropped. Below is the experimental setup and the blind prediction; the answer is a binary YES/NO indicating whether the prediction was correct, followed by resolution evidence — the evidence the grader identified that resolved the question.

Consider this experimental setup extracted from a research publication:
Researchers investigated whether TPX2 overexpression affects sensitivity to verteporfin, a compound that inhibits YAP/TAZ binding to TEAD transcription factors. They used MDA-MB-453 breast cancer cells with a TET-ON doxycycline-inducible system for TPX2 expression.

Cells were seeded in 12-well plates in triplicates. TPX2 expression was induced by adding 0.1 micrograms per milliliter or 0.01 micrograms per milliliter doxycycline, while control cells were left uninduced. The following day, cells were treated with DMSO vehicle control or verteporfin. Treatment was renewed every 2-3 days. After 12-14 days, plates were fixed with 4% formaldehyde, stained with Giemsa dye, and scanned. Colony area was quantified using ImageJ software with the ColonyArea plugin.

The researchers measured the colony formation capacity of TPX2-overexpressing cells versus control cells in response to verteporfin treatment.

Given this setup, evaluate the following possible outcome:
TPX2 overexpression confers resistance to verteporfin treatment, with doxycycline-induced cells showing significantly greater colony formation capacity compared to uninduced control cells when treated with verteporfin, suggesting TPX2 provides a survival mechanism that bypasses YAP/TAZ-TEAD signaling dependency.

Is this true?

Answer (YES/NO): NO